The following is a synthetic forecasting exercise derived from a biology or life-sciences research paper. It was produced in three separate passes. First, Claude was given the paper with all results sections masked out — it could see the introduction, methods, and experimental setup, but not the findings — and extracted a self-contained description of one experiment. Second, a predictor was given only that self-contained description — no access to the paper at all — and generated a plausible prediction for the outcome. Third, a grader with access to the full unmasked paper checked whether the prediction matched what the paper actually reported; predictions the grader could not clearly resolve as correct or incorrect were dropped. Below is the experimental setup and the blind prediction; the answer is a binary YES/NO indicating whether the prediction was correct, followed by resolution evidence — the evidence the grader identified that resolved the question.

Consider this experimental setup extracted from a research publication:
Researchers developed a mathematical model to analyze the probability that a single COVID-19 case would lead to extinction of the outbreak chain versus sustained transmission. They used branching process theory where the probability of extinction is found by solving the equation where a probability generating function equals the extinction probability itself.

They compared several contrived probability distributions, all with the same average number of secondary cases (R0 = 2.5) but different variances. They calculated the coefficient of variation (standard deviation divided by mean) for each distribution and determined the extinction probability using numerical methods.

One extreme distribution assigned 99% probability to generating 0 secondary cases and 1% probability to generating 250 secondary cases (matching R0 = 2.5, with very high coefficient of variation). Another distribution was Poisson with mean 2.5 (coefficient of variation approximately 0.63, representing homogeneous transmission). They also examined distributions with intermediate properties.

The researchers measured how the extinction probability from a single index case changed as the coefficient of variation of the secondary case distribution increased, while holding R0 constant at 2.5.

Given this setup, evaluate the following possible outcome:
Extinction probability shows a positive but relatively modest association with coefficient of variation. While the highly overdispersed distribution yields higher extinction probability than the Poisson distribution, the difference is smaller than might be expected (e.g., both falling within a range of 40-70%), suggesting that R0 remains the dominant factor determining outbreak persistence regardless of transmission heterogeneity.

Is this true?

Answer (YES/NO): NO